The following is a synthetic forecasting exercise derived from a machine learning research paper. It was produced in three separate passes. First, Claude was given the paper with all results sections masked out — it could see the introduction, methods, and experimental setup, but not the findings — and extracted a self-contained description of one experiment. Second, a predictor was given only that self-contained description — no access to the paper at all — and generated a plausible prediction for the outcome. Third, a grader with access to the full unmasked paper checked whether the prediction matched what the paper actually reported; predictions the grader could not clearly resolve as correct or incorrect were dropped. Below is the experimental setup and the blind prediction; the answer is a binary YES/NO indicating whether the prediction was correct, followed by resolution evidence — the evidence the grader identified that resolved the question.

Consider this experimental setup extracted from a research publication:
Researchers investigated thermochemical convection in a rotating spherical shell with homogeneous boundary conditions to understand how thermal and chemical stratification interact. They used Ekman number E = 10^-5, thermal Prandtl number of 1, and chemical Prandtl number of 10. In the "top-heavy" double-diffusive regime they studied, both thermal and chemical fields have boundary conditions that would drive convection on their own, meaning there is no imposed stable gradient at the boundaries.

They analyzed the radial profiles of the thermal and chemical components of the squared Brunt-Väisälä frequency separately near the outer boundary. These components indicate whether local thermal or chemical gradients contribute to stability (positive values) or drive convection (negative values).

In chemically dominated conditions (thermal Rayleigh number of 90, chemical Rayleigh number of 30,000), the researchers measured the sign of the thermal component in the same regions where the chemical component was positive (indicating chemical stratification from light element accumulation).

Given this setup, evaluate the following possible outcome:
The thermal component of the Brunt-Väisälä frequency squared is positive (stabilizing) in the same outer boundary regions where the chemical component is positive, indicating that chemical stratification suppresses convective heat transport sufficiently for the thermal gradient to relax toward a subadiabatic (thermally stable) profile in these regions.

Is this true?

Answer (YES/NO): NO